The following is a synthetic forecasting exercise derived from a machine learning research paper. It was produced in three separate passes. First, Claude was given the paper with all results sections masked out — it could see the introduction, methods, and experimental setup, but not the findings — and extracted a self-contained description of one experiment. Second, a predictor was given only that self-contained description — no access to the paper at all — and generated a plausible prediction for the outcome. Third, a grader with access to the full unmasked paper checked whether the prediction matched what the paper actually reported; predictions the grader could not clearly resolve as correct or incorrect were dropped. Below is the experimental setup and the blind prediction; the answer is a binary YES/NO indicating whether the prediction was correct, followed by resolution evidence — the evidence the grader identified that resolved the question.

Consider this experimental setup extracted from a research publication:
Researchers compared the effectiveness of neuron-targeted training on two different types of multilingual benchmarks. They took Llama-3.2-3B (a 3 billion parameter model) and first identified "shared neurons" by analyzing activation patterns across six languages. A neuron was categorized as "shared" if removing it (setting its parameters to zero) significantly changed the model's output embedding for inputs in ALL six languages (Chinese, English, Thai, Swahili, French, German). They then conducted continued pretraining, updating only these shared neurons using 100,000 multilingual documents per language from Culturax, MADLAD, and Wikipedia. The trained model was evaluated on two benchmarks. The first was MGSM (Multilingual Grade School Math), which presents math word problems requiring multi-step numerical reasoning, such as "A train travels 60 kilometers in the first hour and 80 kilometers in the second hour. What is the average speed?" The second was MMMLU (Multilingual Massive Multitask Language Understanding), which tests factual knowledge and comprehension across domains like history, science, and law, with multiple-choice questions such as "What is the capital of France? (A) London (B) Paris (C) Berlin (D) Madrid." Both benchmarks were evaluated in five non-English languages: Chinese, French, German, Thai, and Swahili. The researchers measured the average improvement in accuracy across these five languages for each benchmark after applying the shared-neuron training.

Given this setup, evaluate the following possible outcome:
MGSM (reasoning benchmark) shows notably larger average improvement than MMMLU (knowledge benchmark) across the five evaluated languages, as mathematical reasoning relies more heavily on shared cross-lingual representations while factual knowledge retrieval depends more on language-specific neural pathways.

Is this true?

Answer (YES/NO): YES